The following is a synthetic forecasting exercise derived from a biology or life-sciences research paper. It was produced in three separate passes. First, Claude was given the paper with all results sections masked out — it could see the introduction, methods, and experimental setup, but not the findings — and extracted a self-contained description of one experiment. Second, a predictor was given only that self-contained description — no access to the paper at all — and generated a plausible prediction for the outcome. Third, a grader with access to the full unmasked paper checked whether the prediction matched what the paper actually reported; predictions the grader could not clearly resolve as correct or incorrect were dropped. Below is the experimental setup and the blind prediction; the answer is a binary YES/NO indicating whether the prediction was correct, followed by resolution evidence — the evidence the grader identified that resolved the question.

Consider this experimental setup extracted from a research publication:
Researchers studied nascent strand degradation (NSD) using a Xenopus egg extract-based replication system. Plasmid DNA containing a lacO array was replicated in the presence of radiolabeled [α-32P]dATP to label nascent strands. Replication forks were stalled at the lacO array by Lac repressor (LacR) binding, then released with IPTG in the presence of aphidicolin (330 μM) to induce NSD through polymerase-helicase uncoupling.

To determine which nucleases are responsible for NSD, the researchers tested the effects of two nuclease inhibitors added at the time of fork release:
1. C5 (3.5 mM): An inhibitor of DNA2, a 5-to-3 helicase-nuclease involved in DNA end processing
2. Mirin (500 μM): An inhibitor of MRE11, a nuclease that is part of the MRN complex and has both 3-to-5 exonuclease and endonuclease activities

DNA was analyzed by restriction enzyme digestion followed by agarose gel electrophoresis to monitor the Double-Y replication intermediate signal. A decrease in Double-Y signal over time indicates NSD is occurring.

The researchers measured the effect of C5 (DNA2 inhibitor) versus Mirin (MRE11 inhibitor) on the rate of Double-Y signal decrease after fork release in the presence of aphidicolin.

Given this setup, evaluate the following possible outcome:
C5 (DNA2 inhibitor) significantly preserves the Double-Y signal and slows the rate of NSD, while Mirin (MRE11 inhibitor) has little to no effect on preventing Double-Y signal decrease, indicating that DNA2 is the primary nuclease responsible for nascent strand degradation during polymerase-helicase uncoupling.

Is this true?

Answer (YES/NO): YES